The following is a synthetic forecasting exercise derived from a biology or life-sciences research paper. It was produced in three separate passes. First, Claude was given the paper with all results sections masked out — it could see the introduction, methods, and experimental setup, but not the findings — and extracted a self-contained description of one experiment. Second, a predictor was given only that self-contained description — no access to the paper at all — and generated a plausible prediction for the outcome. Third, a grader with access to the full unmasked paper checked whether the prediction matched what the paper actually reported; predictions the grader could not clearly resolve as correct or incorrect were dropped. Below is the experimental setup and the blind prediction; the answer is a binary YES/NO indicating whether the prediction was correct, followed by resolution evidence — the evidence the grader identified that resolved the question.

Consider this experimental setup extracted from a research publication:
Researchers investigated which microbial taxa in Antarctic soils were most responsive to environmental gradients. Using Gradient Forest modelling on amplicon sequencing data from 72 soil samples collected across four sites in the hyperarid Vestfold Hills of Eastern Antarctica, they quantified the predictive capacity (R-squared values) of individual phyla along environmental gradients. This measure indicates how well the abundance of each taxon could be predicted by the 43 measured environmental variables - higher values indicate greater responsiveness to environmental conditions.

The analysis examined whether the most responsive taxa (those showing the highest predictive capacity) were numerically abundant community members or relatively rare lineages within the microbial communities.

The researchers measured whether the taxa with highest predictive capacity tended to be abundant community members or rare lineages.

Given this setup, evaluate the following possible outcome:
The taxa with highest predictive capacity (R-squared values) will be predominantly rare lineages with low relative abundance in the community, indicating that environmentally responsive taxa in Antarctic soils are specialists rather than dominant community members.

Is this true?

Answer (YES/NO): YES